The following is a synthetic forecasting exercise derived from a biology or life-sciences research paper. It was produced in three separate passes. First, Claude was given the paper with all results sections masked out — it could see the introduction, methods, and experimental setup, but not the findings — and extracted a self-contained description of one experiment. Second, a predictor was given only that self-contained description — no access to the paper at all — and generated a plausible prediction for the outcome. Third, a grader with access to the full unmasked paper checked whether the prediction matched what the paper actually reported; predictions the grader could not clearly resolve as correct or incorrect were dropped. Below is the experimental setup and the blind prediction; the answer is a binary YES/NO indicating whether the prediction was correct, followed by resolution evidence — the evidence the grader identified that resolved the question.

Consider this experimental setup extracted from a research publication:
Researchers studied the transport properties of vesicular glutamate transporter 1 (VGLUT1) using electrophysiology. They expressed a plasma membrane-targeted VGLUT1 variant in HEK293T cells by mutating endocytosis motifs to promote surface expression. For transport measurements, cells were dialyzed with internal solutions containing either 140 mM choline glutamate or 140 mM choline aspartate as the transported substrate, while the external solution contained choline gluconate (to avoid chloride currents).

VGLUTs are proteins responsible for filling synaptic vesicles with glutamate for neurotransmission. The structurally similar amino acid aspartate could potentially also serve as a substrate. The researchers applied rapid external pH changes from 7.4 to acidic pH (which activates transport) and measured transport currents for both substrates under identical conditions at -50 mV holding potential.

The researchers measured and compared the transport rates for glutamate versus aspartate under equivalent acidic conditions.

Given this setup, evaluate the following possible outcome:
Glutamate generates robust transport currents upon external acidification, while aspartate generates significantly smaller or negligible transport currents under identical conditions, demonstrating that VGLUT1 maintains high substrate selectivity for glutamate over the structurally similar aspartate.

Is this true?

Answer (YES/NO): NO